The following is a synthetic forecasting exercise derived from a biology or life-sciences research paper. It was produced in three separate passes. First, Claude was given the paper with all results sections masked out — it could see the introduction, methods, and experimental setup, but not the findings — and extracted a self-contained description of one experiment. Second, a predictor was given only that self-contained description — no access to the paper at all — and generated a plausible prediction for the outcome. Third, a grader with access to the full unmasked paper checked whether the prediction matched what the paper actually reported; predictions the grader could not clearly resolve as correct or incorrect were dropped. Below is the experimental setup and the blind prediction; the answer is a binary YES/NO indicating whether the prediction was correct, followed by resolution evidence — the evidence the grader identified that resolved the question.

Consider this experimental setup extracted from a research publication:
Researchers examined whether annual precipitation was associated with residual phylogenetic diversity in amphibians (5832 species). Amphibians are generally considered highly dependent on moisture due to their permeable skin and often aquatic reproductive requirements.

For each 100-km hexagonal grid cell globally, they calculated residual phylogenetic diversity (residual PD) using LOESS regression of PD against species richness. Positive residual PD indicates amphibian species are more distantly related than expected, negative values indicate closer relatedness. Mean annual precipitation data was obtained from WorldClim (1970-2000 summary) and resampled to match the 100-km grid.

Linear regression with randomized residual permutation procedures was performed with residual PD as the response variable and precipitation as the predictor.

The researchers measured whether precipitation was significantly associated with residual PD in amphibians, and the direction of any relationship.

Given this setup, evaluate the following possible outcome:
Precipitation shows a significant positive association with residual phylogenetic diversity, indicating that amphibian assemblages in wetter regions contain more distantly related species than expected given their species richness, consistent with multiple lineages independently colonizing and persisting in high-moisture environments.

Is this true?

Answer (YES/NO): NO